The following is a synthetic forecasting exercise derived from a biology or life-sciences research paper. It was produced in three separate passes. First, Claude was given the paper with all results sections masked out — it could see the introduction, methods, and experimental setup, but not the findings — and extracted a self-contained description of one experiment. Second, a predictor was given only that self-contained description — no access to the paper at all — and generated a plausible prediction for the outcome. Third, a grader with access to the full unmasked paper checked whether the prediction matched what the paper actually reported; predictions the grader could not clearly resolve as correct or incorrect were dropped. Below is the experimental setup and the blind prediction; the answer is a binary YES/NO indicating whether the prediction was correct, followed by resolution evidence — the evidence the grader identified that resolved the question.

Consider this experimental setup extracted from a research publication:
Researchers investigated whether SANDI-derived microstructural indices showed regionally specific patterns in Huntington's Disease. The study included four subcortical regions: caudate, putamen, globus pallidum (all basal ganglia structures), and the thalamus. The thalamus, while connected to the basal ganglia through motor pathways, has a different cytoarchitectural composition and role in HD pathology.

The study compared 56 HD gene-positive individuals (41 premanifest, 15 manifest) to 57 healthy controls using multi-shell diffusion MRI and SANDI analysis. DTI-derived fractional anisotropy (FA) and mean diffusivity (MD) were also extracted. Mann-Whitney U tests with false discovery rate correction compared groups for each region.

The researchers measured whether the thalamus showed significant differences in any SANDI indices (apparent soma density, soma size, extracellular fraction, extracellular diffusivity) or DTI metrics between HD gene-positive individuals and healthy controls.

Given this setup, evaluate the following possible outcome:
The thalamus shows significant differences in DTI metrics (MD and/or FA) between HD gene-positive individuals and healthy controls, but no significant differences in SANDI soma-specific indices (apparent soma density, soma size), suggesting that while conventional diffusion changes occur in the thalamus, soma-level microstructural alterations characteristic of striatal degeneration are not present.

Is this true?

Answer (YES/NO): NO